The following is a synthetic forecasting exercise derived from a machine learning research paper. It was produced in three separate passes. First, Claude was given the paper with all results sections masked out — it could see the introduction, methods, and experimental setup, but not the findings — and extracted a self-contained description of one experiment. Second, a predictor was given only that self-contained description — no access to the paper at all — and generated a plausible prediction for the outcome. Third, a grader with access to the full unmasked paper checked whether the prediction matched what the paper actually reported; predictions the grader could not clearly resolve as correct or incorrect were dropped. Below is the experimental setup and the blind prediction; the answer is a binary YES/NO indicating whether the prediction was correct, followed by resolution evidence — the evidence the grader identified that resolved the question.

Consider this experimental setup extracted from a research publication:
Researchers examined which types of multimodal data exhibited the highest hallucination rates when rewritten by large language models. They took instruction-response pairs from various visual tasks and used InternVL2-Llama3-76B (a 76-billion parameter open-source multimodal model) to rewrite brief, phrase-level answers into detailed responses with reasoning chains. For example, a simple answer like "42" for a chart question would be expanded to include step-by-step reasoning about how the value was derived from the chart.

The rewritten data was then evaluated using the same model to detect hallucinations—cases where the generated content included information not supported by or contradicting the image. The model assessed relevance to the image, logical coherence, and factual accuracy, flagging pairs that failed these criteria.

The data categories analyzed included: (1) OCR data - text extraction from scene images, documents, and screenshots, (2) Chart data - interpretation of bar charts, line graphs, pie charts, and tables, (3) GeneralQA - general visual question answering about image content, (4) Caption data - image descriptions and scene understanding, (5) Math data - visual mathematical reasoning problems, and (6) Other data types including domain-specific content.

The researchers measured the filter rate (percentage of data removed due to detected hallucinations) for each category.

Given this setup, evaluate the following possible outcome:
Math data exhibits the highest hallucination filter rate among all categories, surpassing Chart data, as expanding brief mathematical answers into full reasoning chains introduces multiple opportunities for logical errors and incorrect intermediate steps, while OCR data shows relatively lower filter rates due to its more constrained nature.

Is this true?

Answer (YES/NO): NO